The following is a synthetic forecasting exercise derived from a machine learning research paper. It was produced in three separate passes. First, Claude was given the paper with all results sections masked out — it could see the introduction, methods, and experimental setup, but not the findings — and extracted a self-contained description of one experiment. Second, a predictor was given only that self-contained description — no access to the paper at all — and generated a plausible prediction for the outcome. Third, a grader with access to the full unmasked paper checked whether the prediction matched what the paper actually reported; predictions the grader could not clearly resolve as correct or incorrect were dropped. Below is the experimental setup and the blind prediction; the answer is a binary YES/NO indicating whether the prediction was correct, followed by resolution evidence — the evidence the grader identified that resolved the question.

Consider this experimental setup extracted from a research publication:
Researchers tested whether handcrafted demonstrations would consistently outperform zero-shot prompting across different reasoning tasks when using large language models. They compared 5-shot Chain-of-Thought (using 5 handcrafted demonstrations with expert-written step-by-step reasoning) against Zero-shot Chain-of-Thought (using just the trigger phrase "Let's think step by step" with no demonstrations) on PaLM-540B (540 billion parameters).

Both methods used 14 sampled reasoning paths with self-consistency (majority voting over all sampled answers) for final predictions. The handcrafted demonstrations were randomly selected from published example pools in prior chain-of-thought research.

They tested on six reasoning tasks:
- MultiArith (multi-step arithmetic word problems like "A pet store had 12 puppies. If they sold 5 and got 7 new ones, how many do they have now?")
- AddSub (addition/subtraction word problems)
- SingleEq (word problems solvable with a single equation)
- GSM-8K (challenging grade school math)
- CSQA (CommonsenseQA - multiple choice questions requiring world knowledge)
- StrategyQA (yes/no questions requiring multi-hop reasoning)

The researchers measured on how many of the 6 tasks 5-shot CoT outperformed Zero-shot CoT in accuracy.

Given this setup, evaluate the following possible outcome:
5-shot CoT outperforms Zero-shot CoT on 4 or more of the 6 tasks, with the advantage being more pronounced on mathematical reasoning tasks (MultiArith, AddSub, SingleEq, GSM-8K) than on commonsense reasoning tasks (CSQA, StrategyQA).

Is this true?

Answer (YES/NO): NO